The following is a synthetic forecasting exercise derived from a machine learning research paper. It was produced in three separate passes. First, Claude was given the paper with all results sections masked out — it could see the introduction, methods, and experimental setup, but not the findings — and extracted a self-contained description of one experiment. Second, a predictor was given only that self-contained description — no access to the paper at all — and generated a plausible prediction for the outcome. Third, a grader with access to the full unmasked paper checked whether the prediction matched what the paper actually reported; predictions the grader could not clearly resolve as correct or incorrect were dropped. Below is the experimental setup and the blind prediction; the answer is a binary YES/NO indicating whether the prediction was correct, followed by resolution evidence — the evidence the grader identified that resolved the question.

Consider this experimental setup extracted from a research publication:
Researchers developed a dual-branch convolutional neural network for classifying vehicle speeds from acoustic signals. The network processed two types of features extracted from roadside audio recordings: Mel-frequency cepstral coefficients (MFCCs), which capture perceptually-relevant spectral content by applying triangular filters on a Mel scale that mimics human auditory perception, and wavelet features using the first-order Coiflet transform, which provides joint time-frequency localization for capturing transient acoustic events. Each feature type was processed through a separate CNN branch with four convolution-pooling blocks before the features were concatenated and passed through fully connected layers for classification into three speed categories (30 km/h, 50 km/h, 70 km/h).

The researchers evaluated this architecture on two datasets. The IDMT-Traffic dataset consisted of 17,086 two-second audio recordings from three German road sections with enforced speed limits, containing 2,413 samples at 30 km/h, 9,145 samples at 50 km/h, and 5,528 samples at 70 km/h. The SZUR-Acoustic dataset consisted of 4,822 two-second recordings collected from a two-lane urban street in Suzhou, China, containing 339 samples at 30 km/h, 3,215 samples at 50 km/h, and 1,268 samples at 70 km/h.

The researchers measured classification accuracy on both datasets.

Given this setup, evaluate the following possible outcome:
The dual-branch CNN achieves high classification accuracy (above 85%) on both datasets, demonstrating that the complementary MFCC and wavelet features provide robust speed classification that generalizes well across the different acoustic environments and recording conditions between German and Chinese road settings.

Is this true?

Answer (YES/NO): YES